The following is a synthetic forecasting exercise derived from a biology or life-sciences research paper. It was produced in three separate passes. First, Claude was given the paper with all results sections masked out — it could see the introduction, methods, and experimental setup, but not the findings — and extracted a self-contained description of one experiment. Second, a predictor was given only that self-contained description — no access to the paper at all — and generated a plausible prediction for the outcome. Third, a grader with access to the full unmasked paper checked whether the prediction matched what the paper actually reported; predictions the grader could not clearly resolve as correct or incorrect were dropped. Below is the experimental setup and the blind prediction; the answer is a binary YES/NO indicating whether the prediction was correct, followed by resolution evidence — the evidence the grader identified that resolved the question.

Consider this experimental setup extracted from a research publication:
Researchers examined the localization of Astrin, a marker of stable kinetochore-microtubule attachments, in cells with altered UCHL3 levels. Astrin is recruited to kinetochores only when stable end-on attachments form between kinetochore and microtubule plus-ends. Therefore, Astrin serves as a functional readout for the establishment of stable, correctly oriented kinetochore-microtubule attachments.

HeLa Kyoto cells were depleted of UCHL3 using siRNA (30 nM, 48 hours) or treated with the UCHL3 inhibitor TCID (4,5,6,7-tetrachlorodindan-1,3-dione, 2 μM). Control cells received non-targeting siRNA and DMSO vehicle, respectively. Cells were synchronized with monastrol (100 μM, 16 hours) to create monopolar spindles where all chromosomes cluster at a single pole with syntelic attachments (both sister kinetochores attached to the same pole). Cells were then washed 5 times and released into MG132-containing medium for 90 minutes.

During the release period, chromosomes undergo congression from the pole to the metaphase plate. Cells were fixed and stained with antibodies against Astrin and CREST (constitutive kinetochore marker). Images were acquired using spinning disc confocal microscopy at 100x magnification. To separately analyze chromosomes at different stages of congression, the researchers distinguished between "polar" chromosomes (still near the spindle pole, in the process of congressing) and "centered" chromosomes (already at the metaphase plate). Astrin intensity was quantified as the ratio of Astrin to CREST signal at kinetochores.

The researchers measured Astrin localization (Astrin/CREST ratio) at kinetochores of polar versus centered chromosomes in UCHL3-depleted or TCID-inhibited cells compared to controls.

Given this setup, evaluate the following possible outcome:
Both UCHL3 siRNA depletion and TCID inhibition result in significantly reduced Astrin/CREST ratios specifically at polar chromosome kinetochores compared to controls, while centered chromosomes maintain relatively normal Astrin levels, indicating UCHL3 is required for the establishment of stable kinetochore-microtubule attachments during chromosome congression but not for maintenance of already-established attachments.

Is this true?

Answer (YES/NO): NO